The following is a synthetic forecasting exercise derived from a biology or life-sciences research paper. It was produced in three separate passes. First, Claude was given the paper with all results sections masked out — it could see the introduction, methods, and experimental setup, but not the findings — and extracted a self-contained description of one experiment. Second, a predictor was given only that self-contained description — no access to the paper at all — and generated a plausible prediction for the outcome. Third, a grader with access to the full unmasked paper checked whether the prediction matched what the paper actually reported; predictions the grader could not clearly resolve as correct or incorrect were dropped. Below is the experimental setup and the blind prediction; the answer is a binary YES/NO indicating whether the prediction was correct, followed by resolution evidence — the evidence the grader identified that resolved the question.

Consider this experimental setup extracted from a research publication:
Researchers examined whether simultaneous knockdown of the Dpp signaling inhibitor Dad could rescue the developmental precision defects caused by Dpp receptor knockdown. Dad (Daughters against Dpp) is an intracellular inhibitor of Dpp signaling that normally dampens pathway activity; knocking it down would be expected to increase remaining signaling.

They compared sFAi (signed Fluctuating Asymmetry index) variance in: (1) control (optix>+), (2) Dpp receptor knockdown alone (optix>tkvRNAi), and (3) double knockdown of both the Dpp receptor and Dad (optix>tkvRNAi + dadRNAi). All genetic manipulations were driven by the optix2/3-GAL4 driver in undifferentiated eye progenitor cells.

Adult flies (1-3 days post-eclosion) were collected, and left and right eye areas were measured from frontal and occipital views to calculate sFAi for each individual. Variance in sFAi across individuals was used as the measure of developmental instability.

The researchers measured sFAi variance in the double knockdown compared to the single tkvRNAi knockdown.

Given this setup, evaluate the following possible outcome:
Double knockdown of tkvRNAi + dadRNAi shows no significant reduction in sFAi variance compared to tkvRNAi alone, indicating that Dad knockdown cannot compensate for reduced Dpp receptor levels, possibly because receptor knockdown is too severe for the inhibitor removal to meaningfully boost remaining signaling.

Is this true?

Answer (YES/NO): NO